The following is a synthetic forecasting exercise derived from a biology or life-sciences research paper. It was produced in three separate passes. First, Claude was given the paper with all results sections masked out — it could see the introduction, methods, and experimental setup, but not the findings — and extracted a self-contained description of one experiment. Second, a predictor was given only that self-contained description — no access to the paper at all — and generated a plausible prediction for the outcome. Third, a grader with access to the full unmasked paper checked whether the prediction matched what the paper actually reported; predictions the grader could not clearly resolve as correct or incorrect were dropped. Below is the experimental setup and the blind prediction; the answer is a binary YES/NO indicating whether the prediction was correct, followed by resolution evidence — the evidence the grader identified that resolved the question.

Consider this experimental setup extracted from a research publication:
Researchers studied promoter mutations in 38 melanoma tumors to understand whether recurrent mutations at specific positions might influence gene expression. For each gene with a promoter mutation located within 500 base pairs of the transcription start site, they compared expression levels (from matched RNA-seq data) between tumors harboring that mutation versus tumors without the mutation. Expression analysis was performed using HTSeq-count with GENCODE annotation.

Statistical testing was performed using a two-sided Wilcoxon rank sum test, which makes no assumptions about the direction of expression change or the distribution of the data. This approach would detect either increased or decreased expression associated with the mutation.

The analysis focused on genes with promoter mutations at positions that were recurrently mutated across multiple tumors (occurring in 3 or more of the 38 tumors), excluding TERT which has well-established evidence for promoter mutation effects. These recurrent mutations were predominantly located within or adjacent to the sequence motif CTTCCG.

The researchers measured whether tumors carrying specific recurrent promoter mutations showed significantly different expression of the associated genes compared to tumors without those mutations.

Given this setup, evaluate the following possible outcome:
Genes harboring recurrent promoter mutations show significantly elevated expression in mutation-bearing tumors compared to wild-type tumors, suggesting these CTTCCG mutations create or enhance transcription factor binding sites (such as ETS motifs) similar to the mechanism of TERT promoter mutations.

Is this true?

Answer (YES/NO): NO